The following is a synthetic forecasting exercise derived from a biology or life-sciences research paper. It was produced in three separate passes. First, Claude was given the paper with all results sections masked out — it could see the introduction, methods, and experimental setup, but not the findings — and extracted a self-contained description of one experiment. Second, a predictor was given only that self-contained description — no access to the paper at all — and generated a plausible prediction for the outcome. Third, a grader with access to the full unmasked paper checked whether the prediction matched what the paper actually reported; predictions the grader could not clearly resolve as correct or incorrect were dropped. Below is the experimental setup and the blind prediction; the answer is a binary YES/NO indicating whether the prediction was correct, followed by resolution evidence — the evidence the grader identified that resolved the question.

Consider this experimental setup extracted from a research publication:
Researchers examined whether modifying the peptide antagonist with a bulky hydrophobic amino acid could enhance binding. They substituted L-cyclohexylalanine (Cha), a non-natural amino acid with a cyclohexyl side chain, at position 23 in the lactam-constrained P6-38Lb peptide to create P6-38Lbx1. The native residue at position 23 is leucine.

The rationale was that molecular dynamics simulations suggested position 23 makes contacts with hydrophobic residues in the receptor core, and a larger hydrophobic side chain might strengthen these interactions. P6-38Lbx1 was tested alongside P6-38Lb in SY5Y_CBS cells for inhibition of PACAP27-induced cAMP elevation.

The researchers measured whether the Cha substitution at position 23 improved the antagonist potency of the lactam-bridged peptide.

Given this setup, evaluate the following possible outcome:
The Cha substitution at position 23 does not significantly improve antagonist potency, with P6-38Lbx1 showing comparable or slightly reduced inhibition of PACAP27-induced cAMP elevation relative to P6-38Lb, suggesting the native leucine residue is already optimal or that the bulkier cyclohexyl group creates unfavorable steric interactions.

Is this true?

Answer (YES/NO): NO